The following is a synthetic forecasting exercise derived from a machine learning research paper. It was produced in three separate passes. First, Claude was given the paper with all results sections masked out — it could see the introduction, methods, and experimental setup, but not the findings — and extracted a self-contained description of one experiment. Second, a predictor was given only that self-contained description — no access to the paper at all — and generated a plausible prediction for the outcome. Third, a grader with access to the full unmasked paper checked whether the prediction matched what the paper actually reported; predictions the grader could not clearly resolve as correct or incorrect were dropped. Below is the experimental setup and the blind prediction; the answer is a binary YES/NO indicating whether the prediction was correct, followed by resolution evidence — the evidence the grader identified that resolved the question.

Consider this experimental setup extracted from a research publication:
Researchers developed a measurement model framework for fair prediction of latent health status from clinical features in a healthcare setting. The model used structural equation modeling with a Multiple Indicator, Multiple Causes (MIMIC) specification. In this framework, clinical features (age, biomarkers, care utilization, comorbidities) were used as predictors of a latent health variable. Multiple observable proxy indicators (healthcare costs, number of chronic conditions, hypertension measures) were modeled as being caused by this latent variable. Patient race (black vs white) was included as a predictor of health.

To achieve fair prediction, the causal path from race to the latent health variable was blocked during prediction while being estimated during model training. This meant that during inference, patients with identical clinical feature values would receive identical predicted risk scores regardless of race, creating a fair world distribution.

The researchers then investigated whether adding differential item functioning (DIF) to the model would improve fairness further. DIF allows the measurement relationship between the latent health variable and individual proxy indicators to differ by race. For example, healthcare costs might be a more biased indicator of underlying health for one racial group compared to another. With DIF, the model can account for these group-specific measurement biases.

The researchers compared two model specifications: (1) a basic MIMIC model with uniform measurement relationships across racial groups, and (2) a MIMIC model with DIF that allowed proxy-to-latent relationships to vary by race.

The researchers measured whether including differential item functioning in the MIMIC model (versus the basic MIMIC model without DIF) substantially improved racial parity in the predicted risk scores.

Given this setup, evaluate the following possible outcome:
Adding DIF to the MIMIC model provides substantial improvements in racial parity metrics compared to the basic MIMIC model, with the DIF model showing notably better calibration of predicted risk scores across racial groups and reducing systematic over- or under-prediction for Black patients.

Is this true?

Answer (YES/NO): NO